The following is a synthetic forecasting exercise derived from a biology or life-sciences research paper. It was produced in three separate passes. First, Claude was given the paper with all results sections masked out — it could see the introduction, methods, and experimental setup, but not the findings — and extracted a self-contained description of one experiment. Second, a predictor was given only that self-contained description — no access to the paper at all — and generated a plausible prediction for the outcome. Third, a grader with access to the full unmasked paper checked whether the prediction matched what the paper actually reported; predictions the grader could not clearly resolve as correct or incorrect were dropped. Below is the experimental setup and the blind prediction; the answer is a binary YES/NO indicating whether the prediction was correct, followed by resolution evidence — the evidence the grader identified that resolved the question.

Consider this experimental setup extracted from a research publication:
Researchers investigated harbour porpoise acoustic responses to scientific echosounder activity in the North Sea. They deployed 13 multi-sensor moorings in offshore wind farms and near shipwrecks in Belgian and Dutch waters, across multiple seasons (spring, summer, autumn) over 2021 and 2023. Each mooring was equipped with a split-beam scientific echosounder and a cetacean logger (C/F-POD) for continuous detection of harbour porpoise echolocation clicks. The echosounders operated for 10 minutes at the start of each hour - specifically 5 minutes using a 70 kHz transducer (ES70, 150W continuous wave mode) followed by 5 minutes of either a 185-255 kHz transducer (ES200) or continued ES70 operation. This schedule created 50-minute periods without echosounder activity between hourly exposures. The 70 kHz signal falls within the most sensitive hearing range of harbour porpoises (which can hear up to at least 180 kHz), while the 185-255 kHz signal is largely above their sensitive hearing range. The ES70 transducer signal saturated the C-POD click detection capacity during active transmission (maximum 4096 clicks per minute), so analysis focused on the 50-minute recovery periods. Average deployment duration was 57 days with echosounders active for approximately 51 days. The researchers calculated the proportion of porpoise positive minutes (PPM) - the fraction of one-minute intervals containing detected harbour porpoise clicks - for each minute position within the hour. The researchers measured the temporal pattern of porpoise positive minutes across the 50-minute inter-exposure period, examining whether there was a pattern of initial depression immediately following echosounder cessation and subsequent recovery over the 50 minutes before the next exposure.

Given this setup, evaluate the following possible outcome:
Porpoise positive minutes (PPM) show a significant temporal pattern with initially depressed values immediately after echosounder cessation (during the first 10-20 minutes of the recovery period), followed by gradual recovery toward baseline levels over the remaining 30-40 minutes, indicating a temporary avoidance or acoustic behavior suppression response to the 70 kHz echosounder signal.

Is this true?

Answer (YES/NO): YES